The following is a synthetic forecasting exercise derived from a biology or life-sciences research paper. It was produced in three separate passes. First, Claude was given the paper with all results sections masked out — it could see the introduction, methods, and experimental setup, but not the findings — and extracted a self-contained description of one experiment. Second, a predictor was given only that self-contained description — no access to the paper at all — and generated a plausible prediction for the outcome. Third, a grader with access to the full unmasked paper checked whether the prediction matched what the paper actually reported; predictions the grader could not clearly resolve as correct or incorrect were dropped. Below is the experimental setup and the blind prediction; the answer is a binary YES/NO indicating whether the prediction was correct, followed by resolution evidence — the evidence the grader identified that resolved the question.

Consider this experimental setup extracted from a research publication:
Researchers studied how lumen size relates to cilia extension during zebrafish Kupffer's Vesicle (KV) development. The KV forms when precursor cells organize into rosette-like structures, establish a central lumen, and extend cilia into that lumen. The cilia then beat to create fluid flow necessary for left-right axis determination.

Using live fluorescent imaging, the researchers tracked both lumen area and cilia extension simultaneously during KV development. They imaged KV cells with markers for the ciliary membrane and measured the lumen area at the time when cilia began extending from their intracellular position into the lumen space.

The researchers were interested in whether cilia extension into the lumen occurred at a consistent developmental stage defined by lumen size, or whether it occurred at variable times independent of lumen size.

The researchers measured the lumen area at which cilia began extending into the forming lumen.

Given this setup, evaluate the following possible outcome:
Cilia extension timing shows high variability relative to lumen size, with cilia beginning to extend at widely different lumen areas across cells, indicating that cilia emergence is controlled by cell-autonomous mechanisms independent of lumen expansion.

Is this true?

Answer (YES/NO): NO